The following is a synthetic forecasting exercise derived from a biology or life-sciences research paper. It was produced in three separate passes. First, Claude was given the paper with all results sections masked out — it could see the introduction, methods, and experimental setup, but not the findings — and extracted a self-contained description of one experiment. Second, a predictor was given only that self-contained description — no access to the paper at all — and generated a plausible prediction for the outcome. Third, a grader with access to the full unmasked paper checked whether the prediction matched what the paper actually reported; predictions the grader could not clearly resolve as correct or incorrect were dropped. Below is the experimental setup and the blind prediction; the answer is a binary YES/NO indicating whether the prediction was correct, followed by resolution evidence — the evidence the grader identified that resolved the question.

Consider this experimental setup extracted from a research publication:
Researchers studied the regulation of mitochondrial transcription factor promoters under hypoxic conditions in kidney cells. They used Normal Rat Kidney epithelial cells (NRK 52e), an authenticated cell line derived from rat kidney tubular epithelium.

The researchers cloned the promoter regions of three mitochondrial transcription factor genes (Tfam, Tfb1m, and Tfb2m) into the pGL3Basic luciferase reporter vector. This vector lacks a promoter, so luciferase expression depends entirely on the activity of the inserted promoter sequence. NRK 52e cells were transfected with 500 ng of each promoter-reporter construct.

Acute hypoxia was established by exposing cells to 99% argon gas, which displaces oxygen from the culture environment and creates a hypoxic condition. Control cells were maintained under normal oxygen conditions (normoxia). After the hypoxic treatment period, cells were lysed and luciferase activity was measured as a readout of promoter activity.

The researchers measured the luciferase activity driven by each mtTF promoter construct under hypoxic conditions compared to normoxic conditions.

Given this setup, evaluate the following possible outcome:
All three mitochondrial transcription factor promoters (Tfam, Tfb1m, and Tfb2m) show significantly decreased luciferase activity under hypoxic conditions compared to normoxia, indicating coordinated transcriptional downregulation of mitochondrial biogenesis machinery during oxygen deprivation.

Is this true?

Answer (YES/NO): NO